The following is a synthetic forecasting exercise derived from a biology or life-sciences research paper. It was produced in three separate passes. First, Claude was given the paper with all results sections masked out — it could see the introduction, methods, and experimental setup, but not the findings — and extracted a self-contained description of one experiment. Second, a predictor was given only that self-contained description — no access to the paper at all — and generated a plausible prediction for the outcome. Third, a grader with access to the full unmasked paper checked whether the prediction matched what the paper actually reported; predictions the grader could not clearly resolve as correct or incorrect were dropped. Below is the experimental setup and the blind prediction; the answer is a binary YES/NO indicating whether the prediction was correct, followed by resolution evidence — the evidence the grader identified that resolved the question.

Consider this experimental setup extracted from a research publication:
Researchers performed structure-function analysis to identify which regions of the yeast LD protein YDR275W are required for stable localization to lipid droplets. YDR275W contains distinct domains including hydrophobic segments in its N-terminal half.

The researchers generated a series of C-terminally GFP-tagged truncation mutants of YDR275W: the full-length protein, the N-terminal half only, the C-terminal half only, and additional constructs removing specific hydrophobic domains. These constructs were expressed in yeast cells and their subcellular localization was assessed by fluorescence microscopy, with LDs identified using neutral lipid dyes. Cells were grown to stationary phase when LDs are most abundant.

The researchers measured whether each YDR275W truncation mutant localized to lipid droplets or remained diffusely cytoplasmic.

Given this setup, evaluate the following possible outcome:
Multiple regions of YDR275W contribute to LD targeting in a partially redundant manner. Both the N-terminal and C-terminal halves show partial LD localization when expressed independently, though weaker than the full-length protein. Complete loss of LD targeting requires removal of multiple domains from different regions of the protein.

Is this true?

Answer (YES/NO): NO